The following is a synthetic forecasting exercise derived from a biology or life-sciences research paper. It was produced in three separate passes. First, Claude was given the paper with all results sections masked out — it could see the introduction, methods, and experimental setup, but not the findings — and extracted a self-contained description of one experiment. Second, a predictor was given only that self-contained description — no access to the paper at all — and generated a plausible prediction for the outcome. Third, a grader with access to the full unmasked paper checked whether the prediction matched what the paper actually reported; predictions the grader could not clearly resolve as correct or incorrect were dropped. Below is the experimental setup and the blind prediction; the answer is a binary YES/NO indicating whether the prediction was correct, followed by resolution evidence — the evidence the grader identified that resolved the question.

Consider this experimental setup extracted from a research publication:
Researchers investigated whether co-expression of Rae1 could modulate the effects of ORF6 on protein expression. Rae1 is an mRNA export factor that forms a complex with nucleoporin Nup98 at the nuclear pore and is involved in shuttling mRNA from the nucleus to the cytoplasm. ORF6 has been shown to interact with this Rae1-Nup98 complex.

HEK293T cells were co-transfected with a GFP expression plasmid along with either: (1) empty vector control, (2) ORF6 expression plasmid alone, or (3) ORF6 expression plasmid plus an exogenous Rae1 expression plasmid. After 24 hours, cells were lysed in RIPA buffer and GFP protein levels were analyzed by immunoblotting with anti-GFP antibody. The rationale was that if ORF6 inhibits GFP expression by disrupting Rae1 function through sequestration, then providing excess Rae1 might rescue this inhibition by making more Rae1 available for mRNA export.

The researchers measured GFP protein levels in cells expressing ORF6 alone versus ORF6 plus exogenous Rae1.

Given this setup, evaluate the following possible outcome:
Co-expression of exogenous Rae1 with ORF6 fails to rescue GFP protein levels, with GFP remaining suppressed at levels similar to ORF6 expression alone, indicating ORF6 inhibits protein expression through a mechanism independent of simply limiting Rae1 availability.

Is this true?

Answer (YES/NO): NO